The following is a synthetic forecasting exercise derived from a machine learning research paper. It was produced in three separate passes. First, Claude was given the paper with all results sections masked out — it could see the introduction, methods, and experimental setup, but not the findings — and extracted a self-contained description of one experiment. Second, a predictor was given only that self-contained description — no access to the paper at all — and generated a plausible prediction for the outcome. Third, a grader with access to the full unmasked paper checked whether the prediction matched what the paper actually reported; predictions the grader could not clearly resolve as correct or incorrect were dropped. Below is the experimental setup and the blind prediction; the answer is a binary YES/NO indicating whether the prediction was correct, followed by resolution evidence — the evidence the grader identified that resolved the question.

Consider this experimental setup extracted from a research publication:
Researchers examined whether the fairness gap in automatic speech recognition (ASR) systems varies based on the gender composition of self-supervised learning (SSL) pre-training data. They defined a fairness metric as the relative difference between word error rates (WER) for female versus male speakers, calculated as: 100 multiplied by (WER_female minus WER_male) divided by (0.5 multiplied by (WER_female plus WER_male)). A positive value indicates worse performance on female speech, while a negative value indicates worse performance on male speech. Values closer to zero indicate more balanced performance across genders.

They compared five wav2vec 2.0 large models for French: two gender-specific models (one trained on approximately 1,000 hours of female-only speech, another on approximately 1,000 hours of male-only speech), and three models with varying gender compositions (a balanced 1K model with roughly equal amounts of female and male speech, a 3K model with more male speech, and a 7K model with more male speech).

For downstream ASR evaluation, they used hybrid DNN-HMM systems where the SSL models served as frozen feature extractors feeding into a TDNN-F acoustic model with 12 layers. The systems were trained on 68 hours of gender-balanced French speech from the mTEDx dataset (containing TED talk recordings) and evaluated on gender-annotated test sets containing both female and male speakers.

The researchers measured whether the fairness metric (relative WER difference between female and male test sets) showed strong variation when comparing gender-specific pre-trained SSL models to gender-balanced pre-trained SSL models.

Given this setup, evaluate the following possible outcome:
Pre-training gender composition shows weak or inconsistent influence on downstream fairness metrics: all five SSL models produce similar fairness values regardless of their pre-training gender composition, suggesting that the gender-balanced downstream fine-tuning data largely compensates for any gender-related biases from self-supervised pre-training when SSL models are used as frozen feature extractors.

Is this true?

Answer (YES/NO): YES